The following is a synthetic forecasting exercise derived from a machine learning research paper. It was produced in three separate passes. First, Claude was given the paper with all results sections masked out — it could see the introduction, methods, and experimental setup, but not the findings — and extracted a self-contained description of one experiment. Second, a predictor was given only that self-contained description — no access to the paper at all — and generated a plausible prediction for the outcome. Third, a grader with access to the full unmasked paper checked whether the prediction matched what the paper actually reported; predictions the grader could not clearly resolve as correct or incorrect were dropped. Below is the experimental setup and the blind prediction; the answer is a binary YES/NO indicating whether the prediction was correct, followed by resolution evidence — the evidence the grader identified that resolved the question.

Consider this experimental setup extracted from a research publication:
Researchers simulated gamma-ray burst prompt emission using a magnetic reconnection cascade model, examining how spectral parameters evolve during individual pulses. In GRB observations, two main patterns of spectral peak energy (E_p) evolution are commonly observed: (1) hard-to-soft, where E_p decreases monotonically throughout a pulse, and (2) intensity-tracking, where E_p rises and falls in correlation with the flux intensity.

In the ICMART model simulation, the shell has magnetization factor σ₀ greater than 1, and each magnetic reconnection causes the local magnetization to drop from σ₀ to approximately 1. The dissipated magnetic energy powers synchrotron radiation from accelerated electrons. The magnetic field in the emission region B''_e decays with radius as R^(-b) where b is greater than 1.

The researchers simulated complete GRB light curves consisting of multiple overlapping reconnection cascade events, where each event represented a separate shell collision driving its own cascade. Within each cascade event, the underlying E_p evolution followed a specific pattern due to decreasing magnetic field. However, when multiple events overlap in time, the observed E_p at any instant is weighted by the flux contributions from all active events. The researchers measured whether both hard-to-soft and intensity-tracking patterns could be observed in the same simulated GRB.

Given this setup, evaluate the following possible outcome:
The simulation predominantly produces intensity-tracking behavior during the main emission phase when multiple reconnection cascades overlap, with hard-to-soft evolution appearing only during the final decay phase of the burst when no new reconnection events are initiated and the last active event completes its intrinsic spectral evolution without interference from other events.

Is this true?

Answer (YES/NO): NO